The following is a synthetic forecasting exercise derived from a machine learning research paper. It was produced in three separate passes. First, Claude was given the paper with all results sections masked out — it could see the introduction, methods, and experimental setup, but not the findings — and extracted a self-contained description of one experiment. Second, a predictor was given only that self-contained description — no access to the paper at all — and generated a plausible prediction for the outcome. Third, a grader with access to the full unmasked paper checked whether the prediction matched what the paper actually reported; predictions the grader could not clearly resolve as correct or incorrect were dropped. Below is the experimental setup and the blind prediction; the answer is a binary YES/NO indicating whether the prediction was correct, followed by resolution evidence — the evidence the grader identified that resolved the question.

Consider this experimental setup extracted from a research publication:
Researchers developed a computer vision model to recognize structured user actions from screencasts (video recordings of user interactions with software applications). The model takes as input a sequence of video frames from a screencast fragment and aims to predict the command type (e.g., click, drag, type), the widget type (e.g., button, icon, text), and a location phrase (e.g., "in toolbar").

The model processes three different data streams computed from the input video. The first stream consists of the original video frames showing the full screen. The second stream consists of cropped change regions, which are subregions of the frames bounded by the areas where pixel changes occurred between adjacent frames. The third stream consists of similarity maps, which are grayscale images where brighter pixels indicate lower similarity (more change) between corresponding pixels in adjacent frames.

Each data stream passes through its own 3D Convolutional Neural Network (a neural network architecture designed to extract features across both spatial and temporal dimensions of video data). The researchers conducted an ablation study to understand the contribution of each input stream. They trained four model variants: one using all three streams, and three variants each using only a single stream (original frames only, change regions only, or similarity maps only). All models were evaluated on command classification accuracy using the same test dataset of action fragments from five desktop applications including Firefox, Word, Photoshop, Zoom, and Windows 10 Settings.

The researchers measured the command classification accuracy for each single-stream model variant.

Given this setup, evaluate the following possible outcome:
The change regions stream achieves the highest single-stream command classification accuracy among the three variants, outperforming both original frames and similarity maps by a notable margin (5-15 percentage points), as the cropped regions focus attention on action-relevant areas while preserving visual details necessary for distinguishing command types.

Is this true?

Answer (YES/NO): NO